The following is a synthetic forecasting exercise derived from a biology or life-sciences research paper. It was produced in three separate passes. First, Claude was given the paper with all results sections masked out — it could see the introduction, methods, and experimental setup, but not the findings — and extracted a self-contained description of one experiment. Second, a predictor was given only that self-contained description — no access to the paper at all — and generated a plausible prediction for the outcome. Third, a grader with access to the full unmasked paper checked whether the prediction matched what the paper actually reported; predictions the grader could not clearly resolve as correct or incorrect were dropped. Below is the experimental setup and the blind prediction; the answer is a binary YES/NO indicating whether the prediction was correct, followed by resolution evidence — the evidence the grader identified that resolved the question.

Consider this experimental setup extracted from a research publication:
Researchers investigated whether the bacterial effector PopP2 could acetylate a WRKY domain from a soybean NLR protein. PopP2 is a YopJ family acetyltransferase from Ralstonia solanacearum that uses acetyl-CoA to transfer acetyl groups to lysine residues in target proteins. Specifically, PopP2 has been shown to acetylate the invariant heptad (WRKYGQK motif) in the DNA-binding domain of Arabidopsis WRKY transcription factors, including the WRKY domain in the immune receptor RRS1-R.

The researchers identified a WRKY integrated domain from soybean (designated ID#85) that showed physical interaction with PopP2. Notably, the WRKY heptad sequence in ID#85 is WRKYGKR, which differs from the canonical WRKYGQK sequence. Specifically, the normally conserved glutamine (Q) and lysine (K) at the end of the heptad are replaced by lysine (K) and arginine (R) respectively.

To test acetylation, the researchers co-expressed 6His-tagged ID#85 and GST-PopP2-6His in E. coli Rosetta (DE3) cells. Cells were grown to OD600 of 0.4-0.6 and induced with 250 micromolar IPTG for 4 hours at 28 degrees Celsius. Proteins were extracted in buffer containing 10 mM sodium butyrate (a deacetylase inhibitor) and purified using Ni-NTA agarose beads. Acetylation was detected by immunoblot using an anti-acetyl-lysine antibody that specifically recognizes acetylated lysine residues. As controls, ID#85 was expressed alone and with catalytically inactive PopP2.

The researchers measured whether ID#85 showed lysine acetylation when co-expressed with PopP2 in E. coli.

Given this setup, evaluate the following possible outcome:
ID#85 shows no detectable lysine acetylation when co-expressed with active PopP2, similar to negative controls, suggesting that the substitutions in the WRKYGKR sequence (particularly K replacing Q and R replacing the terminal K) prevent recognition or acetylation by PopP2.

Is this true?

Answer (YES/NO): NO